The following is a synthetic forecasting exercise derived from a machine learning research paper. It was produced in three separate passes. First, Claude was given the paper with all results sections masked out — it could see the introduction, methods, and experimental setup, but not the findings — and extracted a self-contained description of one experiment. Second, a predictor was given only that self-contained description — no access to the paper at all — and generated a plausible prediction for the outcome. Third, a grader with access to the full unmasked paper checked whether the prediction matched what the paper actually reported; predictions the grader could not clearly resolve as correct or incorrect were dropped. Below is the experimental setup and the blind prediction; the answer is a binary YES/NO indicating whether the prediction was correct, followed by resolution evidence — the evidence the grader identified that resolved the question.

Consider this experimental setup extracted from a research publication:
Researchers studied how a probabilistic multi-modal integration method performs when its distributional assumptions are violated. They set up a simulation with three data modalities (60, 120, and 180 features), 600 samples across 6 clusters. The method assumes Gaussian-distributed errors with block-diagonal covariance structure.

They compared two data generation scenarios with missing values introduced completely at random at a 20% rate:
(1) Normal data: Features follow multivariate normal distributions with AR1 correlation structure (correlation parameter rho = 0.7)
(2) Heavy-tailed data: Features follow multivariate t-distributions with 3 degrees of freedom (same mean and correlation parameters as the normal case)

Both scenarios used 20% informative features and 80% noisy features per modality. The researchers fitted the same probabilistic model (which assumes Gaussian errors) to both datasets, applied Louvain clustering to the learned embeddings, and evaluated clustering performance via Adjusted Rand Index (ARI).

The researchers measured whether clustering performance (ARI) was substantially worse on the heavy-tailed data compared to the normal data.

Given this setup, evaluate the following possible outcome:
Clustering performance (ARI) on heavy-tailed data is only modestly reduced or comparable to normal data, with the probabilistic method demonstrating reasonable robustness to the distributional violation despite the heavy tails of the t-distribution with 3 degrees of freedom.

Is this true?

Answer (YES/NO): YES